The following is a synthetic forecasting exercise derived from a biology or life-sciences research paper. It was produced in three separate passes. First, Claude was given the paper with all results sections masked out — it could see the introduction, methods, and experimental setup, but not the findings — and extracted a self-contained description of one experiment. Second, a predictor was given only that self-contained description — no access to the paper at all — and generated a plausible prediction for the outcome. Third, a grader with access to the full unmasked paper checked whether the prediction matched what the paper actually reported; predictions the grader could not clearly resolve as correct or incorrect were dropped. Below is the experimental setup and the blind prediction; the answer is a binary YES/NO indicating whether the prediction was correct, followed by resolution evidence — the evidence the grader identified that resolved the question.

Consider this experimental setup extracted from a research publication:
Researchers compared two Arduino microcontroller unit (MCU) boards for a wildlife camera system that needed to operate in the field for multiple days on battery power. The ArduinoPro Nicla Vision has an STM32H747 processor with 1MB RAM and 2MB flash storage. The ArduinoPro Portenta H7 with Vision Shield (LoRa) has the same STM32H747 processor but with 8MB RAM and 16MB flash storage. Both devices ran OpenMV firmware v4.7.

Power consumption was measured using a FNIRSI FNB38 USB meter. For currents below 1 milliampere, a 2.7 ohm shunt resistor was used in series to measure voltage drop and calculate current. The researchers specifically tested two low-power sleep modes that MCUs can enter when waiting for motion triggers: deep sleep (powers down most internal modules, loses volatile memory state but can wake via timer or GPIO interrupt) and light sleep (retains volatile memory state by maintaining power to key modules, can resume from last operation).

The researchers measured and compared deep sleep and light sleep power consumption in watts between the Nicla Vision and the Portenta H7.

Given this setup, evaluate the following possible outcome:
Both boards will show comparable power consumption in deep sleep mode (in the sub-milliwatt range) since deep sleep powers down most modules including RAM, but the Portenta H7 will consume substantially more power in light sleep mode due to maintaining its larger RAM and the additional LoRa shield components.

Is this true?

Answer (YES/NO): NO